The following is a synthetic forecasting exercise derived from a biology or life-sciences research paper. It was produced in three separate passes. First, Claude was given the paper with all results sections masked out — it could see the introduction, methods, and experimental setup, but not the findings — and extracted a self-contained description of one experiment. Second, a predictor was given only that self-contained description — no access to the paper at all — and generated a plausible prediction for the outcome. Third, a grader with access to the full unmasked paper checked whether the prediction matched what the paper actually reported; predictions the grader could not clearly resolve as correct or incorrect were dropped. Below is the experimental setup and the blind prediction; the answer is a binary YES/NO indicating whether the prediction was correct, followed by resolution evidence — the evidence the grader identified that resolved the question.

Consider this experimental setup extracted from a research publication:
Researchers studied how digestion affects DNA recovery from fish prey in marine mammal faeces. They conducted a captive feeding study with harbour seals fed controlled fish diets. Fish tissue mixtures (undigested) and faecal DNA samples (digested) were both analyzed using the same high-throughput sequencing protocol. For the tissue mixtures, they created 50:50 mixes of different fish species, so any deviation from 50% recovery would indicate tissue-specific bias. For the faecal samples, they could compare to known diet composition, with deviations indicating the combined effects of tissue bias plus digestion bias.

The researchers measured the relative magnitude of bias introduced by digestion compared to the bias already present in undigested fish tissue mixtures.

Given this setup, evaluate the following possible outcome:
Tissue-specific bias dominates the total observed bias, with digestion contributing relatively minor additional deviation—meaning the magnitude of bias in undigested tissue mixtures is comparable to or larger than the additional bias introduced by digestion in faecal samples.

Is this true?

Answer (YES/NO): YES